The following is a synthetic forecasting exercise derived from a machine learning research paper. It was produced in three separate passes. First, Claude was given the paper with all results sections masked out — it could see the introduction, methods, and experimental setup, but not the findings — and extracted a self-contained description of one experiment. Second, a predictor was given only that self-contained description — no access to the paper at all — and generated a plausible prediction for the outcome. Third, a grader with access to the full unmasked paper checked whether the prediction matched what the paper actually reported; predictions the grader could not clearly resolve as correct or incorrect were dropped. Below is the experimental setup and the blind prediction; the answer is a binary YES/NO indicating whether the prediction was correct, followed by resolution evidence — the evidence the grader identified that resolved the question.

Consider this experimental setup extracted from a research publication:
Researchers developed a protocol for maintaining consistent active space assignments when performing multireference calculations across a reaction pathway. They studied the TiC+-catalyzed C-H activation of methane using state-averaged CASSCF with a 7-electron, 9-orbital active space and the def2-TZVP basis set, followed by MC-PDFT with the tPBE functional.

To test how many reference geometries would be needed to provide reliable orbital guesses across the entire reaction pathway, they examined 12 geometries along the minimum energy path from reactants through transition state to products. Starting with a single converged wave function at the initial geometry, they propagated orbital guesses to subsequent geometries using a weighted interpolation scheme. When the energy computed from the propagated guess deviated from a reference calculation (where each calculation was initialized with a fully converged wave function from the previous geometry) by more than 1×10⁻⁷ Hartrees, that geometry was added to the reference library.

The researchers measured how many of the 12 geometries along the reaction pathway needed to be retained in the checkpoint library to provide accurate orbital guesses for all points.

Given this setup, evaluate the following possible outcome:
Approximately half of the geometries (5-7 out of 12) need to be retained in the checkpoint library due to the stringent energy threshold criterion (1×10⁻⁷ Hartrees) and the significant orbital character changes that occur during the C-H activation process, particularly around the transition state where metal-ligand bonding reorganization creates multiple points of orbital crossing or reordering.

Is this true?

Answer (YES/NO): NO